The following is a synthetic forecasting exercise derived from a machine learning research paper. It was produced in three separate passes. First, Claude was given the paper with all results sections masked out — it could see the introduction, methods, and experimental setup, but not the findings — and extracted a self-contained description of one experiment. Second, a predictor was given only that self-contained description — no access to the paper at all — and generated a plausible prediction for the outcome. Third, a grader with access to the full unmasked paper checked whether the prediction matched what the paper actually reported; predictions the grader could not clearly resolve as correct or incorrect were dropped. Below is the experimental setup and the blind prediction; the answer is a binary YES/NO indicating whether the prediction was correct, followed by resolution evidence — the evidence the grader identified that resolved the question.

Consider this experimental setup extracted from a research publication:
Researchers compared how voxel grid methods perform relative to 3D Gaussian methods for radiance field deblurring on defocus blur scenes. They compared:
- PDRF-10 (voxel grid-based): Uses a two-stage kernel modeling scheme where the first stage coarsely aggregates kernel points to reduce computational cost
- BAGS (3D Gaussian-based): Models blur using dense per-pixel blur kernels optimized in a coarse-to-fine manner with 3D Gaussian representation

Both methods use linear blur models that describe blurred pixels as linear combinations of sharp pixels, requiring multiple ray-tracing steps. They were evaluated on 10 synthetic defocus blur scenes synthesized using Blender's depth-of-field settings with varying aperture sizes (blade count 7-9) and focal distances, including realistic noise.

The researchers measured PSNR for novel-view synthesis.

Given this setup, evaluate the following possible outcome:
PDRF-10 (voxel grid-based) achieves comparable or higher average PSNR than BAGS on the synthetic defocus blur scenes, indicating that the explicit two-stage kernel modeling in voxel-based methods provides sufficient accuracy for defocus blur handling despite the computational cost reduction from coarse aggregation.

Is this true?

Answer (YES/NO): YES